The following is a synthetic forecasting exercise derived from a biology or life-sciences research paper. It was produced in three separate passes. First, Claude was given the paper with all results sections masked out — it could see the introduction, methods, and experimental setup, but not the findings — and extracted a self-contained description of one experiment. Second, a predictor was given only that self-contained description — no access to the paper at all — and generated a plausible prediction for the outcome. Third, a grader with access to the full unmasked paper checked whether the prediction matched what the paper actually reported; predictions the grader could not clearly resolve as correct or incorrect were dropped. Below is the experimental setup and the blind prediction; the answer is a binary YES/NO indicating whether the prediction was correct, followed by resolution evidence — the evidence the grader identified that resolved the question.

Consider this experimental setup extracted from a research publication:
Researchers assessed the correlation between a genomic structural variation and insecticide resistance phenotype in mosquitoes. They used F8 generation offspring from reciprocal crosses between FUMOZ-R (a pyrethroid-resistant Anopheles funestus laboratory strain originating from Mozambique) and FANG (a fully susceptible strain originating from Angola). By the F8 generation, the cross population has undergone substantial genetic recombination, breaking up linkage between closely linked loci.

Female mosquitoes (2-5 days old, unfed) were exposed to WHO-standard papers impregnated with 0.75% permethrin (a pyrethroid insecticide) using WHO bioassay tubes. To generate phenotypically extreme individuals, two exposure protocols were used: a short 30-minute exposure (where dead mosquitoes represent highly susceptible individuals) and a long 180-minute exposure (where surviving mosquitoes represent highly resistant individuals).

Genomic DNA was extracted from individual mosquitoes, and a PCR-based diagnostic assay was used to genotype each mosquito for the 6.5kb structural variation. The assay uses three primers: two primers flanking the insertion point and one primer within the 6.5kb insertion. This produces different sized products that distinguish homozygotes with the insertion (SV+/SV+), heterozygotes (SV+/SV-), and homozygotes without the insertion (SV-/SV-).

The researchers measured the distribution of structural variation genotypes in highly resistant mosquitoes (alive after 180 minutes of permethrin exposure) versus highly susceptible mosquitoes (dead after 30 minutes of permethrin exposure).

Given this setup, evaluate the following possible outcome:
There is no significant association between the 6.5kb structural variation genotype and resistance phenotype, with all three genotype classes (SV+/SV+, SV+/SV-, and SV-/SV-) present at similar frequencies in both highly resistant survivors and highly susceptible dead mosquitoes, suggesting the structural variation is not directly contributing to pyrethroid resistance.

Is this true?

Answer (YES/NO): NO